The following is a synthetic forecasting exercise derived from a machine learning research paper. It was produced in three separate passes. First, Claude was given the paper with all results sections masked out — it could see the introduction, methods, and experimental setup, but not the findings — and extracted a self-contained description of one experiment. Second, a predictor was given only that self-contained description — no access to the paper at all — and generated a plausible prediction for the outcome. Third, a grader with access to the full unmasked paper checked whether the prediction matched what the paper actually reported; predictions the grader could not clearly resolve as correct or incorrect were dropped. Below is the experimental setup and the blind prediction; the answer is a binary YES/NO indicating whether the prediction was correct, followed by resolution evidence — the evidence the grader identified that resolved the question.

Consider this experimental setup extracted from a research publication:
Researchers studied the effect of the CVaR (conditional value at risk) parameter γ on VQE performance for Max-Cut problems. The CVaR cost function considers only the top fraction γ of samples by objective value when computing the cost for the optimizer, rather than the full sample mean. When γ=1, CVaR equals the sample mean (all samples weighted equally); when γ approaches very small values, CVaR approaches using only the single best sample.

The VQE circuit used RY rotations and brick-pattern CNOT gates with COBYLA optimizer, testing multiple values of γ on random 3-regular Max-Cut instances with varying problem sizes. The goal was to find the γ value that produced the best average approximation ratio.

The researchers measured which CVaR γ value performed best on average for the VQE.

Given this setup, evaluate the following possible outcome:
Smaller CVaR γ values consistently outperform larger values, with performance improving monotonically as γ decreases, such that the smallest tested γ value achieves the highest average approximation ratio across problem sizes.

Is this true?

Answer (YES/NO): NO